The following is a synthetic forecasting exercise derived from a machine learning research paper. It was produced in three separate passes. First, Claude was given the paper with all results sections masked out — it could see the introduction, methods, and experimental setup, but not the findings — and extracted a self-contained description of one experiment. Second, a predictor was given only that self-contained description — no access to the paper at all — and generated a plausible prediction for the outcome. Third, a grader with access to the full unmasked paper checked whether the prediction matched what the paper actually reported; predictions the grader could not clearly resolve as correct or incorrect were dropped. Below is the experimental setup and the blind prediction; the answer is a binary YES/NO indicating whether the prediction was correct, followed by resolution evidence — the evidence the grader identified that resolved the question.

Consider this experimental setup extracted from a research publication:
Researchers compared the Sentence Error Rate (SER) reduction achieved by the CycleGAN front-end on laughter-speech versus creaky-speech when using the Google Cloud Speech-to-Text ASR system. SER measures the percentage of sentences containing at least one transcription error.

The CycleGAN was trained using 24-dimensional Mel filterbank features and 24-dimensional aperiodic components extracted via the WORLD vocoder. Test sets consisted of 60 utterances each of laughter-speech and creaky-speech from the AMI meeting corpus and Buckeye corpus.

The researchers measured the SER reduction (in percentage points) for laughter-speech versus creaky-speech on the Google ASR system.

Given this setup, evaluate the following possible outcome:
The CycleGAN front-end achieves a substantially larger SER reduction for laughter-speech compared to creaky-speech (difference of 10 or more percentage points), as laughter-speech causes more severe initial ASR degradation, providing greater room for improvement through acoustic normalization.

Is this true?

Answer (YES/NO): NO